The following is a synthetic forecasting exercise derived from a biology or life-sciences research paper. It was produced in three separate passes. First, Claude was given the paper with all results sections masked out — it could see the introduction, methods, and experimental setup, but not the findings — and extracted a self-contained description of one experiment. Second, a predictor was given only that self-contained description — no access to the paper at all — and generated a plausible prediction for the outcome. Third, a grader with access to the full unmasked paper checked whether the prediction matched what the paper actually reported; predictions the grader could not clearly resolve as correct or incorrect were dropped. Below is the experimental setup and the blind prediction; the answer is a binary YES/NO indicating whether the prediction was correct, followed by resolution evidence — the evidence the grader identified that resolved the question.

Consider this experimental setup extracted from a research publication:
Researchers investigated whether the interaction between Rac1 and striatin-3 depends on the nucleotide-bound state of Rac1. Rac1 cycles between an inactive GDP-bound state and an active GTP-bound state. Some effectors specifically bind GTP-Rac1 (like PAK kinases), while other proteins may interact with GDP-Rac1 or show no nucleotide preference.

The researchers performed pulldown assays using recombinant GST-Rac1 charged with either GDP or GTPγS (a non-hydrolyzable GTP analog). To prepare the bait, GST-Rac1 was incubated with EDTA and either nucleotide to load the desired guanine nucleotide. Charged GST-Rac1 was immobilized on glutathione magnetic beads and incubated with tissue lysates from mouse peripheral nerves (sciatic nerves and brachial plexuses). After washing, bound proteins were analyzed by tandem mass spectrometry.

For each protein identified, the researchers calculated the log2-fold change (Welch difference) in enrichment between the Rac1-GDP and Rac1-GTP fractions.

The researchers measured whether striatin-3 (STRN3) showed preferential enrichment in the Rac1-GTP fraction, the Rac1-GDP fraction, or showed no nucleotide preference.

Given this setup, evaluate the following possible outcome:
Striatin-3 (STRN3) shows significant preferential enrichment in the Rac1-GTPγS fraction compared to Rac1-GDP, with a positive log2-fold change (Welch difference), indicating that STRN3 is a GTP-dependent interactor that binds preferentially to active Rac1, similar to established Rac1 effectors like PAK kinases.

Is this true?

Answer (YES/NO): YES